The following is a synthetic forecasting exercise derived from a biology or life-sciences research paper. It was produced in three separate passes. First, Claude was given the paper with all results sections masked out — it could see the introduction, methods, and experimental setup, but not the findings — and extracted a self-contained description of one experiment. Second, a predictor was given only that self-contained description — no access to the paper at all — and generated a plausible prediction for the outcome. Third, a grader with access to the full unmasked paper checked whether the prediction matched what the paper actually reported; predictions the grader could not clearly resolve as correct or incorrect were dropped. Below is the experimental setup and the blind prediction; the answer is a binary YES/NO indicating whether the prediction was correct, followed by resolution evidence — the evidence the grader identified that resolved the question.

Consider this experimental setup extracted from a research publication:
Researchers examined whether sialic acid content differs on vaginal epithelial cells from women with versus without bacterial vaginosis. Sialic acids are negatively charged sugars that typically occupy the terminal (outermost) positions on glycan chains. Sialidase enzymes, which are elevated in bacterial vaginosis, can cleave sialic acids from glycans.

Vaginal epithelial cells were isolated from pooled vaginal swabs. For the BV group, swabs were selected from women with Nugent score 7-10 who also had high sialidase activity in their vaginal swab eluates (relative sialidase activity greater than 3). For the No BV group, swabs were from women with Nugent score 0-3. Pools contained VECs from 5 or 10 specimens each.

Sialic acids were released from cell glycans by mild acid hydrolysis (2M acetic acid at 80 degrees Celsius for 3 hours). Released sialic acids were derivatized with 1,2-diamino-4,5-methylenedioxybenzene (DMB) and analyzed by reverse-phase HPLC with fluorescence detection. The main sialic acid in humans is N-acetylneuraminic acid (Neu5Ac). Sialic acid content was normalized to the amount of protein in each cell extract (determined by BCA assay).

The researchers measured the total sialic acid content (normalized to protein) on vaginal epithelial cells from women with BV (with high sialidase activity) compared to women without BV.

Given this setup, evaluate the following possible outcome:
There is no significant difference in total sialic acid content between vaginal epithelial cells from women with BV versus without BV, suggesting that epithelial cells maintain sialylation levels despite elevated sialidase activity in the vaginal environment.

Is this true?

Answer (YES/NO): NO